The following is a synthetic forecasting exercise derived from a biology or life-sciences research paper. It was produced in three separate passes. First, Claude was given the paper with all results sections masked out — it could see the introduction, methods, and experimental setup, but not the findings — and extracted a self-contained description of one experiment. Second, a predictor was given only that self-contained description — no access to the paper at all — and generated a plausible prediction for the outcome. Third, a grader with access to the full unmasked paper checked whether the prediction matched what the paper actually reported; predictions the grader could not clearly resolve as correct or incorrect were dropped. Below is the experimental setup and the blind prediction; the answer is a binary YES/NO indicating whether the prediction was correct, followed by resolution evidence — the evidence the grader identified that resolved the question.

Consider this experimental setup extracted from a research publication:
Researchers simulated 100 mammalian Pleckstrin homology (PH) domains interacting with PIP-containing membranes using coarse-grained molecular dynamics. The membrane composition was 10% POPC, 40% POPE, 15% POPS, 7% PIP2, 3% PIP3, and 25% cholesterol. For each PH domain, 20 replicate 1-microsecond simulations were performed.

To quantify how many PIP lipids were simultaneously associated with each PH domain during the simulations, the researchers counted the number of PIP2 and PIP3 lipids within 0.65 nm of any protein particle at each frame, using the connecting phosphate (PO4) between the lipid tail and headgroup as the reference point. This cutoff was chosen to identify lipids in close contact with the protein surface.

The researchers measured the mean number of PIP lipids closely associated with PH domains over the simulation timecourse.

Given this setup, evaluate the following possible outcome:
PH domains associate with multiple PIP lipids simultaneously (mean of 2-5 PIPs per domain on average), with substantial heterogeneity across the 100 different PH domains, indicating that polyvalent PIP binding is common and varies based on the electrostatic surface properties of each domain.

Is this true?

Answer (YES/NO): NO